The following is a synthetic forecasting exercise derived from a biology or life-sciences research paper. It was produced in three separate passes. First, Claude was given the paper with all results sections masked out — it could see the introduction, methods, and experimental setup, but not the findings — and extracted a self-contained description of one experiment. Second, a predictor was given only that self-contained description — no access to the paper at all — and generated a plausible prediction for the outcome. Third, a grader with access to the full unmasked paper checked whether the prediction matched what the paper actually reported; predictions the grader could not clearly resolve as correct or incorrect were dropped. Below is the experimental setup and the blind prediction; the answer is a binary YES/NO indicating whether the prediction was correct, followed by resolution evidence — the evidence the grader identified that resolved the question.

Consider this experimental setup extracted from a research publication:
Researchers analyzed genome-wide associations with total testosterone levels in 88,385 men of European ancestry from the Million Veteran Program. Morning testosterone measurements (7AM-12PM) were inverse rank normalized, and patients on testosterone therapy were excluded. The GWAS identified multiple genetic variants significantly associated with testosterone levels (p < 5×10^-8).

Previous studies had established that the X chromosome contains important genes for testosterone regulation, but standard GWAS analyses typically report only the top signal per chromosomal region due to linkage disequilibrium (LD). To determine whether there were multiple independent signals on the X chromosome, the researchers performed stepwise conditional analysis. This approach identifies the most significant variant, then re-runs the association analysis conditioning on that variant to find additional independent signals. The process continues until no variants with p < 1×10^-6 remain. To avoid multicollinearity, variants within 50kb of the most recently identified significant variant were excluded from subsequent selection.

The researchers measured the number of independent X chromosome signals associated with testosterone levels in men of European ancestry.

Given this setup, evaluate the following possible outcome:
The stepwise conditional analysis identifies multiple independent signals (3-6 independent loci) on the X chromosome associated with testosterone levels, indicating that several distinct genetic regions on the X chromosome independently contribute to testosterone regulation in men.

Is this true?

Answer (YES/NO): NO